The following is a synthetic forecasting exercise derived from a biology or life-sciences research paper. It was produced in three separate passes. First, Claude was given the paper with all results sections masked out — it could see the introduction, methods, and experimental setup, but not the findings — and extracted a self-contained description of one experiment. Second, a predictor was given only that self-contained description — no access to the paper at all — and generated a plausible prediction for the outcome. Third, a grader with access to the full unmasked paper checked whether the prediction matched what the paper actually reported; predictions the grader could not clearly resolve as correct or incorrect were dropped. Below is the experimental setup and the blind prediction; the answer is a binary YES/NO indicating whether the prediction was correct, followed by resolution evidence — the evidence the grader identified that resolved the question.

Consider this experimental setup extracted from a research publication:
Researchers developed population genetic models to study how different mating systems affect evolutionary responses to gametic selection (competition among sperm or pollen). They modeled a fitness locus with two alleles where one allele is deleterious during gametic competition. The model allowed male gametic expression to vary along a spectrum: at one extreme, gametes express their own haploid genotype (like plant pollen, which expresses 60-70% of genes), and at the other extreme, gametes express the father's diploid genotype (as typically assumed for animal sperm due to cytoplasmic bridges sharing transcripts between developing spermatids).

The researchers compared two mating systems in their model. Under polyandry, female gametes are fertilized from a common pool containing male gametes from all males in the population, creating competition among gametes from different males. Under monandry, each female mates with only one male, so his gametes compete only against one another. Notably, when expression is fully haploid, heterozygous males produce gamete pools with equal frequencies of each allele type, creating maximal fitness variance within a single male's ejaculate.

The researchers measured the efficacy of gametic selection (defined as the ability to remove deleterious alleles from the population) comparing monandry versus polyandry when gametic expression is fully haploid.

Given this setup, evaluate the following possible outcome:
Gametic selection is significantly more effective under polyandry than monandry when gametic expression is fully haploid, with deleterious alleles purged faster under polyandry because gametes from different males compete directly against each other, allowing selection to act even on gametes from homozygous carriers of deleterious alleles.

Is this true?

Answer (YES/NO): YES